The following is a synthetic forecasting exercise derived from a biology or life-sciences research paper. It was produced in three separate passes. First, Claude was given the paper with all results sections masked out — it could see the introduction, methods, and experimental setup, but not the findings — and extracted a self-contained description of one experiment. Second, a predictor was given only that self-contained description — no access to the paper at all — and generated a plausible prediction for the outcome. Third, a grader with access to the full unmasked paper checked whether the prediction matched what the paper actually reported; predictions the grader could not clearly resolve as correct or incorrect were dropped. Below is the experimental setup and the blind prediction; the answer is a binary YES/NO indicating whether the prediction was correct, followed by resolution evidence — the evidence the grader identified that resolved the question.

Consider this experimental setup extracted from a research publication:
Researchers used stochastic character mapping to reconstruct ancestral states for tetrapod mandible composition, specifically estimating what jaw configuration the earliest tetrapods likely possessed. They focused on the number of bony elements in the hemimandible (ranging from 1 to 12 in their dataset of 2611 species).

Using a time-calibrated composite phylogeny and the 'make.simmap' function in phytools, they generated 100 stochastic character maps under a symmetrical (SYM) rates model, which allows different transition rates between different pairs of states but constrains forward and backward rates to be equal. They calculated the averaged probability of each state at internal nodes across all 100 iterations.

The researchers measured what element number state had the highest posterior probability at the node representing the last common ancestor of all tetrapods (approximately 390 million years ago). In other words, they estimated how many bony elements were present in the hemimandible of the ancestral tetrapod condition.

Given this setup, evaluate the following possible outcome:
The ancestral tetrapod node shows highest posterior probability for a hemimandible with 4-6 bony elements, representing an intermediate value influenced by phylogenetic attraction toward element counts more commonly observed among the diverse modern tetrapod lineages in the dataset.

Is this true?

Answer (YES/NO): NO